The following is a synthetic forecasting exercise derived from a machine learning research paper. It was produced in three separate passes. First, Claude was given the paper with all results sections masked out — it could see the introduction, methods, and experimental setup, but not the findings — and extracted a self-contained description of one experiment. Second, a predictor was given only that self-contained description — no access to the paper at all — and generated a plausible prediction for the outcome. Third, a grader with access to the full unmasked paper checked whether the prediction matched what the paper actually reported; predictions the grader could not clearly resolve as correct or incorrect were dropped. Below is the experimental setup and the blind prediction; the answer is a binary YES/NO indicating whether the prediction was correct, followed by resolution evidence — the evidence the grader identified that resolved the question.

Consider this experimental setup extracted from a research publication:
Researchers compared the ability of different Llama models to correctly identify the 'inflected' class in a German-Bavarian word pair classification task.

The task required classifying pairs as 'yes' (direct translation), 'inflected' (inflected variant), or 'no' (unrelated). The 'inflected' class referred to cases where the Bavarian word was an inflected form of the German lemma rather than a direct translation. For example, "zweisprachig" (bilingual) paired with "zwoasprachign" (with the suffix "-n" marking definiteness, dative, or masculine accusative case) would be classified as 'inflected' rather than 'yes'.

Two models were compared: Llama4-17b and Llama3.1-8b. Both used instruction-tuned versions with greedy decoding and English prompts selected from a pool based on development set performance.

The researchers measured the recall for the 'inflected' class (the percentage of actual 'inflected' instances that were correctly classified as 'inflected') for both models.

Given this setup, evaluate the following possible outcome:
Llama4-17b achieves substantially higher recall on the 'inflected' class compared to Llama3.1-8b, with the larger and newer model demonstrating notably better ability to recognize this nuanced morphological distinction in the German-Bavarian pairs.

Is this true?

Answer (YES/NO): YES